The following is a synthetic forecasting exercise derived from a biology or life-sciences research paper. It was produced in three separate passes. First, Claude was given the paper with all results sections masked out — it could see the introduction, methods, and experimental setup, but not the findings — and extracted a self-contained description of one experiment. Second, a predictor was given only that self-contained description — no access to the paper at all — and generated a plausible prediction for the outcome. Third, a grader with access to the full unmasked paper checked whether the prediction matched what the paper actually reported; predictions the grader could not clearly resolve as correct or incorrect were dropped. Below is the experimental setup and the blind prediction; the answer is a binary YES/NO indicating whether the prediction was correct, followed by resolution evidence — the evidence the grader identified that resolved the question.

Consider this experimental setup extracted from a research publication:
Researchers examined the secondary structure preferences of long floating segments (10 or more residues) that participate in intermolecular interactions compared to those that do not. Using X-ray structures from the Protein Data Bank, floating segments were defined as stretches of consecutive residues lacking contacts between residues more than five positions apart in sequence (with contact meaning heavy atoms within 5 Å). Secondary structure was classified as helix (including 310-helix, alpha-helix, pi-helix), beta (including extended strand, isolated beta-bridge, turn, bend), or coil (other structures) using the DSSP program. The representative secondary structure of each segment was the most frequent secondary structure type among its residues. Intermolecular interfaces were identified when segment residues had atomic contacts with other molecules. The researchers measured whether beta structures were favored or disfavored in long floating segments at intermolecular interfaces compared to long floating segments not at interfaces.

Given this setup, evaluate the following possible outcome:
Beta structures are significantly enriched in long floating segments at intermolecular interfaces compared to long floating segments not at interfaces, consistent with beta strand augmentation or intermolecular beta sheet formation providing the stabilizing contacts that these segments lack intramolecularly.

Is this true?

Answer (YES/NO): YES